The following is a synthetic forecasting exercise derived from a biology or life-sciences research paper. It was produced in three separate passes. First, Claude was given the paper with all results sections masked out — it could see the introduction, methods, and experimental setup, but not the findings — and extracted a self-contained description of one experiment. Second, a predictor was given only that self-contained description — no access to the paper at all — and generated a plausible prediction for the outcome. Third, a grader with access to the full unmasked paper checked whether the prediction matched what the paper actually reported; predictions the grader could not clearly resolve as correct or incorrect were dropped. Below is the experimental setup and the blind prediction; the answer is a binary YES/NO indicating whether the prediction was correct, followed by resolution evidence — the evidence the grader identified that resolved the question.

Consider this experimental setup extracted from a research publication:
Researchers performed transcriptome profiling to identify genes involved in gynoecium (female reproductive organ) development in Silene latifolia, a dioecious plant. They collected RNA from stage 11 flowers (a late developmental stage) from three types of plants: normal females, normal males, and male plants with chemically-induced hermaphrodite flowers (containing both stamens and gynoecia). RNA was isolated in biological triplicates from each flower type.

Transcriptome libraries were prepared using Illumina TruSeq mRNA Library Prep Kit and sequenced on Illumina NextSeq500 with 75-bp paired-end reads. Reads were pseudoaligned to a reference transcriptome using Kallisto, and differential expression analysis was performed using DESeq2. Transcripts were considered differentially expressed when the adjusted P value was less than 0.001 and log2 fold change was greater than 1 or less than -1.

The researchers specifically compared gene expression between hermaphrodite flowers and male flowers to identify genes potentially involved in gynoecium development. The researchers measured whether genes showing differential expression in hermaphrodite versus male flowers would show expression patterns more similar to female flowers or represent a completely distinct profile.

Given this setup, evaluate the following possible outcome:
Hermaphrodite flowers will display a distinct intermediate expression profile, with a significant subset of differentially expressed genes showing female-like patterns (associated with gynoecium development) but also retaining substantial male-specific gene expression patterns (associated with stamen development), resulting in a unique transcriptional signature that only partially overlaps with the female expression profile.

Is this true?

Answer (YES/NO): YES